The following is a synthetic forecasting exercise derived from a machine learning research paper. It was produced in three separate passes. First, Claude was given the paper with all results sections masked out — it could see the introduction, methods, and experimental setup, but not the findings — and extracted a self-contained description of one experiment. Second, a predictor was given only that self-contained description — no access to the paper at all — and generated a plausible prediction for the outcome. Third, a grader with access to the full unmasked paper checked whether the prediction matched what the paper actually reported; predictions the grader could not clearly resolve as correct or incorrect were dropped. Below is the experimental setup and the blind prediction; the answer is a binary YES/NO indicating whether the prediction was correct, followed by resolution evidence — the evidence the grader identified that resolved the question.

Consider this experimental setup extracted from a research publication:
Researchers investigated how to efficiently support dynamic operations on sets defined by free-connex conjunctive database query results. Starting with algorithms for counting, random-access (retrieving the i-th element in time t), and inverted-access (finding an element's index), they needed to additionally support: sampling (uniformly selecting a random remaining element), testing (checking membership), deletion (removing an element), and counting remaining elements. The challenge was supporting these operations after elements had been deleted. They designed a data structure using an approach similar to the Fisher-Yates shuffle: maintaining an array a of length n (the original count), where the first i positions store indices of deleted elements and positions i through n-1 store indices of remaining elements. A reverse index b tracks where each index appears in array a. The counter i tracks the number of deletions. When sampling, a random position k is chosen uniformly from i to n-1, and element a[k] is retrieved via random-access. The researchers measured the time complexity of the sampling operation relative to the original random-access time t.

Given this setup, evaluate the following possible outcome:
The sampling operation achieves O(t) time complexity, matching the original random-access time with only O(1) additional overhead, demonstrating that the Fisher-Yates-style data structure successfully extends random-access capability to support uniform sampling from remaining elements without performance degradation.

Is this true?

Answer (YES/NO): YES